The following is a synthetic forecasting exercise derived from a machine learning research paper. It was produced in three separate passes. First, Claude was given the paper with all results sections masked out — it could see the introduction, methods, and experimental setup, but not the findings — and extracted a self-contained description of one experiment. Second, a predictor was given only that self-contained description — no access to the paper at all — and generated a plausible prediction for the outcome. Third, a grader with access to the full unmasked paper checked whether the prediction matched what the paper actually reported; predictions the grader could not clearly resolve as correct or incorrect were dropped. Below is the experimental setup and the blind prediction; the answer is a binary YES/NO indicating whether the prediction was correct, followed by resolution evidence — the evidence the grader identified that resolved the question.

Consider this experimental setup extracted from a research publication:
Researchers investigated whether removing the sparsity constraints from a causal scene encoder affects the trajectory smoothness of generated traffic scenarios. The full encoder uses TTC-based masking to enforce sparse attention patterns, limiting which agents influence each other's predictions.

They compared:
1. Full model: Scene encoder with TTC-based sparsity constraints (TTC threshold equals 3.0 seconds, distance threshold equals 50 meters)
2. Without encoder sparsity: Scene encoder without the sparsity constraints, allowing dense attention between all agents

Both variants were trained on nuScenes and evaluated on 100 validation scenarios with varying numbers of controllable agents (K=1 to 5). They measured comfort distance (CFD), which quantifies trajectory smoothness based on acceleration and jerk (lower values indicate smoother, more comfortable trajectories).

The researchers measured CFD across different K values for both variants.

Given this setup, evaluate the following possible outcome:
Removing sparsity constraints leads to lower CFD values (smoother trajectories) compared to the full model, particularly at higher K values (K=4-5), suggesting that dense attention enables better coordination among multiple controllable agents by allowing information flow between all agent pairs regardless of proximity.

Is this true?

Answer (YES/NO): NO